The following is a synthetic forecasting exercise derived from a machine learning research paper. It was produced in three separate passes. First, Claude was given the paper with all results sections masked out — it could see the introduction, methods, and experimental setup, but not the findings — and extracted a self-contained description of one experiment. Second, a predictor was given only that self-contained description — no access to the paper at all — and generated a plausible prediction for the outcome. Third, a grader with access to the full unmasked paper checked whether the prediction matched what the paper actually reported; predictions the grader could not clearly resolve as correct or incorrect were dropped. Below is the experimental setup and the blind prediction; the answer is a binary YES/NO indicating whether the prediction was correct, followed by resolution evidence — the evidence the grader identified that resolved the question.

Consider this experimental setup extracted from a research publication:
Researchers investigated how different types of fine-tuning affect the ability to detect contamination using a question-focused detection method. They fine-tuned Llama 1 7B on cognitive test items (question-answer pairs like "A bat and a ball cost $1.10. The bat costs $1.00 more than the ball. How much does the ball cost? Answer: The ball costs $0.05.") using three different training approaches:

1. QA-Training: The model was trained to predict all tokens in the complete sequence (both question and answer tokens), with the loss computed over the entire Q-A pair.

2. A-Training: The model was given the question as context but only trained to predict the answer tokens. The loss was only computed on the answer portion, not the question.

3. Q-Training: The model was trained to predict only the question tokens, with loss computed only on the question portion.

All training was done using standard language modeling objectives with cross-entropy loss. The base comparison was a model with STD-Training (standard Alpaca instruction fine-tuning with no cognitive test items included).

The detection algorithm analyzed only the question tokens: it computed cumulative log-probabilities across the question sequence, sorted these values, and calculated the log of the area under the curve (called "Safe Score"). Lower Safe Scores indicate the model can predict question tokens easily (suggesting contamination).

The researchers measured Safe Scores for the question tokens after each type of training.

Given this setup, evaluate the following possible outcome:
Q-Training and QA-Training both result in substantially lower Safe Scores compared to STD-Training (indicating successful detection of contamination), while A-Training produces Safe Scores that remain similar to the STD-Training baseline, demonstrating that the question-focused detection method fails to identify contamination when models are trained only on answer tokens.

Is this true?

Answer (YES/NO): YES